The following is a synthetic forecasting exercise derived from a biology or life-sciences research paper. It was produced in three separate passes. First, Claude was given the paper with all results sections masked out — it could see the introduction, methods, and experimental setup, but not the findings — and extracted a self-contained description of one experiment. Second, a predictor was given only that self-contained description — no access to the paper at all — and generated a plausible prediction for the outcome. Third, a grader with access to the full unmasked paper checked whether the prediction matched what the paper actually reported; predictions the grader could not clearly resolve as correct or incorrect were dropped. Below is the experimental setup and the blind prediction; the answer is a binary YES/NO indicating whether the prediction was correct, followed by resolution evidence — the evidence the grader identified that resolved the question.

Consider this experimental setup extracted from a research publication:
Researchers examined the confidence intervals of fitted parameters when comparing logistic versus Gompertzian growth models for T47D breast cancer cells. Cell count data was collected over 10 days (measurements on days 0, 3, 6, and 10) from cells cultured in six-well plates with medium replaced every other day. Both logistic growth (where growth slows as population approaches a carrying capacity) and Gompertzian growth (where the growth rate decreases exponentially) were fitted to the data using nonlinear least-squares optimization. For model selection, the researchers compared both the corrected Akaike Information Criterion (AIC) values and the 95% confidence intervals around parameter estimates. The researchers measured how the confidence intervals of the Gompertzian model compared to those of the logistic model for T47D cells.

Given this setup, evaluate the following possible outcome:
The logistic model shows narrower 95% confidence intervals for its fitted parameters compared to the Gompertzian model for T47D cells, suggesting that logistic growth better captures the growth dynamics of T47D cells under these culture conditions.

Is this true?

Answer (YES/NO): YES